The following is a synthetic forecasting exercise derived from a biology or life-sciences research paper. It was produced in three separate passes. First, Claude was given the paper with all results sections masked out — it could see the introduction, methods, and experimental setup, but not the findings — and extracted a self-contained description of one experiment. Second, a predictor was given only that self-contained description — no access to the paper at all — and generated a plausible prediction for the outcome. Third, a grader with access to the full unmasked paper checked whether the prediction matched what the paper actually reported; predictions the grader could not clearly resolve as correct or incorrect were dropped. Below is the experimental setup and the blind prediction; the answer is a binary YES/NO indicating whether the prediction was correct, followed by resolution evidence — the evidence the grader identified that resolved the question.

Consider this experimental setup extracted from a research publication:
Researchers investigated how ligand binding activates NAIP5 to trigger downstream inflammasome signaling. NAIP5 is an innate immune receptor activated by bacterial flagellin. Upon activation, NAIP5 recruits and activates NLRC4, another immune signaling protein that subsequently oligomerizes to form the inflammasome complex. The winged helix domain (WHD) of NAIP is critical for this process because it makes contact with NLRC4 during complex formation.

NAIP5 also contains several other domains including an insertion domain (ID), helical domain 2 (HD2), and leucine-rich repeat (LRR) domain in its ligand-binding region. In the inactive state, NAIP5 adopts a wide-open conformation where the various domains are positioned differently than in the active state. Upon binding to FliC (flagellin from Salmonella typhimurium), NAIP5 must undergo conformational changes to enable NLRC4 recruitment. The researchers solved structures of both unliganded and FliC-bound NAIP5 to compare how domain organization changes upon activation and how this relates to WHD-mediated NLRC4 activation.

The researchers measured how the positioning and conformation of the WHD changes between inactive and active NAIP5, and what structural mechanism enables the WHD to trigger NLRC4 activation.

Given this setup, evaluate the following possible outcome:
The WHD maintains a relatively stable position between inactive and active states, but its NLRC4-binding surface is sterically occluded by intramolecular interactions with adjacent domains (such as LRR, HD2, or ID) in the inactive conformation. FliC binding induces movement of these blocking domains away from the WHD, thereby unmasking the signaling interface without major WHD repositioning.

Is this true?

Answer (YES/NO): NO